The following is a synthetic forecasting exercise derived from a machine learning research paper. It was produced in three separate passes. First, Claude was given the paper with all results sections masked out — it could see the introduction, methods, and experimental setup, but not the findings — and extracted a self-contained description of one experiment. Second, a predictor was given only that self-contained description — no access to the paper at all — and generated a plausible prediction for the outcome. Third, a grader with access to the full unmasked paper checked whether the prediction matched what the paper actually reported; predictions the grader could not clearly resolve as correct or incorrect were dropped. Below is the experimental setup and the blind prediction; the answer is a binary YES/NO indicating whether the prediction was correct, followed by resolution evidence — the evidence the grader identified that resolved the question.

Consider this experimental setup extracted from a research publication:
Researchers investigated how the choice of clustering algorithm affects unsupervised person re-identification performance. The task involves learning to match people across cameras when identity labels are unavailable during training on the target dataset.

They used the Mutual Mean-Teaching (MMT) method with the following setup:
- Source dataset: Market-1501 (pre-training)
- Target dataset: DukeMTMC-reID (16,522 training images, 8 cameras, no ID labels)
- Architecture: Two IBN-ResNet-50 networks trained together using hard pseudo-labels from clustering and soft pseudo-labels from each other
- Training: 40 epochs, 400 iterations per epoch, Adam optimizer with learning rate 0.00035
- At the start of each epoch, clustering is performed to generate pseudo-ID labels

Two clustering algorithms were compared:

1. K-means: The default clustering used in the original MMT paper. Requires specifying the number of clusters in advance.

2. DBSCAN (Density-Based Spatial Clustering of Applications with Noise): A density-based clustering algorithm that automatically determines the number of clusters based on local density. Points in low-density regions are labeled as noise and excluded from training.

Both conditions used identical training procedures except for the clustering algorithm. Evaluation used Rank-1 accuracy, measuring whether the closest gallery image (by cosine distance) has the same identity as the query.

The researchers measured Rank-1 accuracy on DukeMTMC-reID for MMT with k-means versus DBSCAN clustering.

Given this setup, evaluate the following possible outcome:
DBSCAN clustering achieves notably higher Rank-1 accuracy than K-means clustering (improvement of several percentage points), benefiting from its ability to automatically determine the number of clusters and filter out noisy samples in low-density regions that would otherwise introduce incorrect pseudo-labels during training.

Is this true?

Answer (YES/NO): NO